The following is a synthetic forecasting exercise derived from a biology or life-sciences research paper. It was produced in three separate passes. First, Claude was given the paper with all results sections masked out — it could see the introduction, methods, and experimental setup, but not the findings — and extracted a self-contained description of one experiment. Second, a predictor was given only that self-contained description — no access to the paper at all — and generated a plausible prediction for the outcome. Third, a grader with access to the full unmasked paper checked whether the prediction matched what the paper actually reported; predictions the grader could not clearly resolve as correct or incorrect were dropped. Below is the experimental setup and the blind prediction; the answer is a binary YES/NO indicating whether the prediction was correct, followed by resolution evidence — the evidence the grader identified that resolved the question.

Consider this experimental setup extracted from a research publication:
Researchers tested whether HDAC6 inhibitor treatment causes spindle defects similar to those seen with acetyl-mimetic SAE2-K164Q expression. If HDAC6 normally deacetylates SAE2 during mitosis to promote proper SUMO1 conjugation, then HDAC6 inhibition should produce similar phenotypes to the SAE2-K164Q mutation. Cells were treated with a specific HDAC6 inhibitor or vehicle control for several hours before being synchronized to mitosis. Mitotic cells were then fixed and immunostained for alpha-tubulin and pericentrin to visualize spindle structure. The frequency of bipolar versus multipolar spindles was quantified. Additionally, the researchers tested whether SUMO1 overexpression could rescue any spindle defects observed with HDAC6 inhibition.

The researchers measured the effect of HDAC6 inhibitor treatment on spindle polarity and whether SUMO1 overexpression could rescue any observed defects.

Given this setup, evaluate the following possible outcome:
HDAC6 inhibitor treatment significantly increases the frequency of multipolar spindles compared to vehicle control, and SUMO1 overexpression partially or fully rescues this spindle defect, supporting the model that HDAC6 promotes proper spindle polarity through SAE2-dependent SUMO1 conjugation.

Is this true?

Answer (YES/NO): YES